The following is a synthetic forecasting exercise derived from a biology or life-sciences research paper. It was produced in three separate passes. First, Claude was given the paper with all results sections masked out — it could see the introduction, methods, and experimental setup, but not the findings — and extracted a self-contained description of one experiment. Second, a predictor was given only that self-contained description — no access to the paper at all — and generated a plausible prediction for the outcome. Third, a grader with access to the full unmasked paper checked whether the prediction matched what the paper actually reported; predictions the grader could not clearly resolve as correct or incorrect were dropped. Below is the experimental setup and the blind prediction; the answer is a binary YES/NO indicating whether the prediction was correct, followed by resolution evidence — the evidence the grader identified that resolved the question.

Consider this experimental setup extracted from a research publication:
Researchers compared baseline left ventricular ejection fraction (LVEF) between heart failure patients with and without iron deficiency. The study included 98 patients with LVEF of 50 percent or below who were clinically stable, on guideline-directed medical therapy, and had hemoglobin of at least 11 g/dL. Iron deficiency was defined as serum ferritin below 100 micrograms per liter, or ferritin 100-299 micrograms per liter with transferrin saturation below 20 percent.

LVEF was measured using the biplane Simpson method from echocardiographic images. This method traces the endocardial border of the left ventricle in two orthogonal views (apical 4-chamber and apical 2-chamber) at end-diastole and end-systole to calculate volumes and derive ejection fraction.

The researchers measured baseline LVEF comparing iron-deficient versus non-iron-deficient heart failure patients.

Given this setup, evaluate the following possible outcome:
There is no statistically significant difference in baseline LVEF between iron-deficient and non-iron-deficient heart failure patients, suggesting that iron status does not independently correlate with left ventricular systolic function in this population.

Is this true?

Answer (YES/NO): YES